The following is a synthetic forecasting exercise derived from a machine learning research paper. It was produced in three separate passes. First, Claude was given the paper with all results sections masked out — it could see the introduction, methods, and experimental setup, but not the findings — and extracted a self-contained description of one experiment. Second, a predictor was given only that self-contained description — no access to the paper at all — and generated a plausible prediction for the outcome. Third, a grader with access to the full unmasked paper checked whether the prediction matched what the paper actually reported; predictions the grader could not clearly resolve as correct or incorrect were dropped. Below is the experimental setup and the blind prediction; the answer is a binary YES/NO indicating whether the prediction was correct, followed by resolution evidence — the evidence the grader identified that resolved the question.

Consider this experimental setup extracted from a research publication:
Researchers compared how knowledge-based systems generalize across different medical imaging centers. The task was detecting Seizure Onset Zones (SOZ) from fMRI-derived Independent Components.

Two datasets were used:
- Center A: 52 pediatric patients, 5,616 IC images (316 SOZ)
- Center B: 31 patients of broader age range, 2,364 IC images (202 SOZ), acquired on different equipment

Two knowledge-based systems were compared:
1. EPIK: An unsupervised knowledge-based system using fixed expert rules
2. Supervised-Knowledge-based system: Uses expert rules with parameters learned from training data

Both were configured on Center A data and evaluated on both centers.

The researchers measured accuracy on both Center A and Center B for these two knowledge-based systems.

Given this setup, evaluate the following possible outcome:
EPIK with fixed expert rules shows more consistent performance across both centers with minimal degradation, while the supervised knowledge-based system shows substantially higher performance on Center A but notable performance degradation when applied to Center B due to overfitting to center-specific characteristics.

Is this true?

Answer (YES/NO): NO